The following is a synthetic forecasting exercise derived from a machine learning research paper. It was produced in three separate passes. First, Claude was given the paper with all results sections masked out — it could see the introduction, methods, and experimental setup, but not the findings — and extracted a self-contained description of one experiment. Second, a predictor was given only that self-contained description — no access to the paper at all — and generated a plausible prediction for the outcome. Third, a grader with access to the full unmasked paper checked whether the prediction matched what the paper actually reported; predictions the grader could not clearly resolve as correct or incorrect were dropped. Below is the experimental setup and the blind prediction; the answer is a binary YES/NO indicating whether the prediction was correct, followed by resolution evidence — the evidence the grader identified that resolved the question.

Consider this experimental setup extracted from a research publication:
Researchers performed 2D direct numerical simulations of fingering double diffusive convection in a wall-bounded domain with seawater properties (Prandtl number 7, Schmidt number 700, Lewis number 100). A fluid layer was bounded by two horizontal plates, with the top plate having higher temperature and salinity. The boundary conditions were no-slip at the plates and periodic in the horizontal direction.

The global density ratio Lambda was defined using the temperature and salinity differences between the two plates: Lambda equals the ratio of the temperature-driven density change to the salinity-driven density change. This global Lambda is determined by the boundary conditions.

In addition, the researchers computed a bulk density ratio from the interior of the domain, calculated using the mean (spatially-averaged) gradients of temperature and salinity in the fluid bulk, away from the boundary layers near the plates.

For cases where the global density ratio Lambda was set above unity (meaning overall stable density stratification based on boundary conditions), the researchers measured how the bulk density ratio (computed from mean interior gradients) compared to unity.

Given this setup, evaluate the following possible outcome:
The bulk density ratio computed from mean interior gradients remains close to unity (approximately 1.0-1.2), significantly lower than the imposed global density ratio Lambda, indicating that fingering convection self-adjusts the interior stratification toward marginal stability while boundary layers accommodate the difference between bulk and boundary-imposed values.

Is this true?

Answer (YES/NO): NO